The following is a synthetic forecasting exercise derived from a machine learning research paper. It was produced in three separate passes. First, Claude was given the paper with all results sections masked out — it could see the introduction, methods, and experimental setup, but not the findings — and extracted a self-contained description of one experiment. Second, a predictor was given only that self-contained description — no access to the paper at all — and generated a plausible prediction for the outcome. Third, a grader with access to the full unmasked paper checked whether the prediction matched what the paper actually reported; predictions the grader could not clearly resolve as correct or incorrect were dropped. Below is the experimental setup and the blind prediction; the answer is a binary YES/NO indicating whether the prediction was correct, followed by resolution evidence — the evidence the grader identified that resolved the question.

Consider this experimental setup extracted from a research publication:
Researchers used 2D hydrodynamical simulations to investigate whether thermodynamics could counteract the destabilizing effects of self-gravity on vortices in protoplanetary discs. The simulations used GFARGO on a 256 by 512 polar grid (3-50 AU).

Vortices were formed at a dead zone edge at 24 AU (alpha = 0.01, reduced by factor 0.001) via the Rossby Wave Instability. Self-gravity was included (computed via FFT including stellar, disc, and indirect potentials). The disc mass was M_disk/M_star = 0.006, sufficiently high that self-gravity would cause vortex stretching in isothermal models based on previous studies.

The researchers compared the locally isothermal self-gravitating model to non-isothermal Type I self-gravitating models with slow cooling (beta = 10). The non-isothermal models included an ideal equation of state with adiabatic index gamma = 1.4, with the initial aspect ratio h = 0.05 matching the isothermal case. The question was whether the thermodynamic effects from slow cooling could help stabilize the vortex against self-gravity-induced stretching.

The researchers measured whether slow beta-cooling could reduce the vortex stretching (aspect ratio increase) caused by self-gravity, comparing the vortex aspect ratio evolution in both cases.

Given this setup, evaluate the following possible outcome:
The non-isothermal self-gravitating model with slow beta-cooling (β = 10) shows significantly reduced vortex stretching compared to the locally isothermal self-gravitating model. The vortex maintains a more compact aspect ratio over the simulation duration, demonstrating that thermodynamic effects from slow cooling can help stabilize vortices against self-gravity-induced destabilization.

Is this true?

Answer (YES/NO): NO